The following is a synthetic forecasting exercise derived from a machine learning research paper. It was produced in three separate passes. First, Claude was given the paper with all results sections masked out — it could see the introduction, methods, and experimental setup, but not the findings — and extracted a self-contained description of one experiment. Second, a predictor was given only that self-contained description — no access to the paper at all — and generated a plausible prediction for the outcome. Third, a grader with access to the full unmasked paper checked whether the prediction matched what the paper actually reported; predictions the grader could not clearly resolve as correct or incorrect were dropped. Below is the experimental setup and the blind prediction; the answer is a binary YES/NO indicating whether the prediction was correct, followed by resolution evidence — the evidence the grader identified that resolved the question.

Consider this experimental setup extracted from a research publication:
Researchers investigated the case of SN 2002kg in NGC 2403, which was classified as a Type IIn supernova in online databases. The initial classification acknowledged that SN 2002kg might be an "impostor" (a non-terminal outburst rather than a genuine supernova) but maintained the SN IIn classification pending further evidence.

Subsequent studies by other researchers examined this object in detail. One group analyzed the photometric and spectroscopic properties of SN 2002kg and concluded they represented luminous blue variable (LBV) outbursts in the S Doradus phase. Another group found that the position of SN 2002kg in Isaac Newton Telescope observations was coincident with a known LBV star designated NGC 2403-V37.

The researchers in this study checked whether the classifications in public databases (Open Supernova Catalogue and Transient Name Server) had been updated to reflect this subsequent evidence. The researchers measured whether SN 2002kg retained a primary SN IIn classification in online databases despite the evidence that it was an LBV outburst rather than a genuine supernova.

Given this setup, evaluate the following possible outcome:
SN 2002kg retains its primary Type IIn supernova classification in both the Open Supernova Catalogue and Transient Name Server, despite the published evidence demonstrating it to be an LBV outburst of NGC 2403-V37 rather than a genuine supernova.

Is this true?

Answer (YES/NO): YES